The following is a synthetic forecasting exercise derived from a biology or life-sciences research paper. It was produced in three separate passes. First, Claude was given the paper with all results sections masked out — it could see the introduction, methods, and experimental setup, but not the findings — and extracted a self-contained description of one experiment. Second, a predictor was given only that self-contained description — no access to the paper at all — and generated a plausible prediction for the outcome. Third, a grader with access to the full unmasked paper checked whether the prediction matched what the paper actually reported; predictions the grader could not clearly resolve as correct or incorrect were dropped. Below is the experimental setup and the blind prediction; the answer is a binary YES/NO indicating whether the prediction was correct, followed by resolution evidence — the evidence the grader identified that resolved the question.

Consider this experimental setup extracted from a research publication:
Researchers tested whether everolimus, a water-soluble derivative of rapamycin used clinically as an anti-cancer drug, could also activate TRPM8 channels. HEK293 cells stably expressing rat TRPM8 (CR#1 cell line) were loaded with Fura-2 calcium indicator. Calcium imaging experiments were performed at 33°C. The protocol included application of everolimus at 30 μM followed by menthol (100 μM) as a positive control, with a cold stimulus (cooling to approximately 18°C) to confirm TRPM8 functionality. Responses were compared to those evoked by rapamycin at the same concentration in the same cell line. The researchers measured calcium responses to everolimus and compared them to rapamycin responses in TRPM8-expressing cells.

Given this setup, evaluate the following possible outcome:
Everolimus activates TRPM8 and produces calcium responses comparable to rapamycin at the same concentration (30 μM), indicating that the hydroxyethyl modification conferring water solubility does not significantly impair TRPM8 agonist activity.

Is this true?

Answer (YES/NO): NO